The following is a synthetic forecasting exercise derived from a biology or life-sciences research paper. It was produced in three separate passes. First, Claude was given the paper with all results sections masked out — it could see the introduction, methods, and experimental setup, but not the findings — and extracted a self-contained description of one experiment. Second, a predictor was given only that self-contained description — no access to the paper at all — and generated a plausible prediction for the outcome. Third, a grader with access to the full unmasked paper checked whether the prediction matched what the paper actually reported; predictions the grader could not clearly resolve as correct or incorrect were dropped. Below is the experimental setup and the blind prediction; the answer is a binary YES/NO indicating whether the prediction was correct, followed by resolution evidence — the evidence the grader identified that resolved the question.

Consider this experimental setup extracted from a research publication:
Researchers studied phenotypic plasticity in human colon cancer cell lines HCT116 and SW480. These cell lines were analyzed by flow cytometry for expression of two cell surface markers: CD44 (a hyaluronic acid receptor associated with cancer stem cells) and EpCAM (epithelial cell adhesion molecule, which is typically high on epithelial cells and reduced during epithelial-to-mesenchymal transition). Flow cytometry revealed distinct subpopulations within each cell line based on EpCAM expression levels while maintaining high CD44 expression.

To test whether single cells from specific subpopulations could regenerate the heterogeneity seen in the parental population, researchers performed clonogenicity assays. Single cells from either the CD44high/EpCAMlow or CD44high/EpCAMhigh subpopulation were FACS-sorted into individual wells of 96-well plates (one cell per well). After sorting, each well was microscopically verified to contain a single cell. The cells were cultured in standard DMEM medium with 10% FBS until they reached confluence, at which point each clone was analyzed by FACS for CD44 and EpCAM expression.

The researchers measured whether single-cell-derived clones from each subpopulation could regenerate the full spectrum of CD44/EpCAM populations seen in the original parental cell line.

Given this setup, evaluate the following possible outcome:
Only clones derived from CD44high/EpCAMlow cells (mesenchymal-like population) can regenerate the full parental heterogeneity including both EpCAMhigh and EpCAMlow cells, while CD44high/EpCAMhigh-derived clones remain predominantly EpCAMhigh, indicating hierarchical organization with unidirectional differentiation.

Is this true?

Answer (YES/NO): YES